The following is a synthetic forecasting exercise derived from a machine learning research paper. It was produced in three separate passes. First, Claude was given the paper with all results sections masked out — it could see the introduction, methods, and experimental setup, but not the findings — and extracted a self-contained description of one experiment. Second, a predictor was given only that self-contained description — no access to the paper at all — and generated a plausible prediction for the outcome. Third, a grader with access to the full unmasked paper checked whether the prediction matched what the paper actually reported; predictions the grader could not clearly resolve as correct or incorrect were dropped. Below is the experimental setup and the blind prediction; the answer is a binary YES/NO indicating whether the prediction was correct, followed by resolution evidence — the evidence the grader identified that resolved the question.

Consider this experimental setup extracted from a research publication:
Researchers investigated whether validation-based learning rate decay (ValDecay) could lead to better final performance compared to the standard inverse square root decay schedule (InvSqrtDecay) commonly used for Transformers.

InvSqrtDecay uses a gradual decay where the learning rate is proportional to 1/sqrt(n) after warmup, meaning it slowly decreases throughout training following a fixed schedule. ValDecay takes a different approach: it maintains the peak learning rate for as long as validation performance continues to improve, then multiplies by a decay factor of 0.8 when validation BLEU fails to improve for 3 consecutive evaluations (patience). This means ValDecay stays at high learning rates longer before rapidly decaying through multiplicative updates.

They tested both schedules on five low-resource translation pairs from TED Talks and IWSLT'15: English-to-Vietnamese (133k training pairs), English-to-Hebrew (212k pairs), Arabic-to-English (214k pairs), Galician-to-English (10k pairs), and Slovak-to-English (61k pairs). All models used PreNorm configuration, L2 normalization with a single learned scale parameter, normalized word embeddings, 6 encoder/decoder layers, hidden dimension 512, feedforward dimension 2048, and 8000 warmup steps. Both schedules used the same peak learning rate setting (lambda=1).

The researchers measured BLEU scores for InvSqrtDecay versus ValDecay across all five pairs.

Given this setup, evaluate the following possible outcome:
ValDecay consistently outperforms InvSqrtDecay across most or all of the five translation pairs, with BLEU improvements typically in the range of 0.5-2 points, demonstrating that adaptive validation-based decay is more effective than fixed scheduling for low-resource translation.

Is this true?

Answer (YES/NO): NO